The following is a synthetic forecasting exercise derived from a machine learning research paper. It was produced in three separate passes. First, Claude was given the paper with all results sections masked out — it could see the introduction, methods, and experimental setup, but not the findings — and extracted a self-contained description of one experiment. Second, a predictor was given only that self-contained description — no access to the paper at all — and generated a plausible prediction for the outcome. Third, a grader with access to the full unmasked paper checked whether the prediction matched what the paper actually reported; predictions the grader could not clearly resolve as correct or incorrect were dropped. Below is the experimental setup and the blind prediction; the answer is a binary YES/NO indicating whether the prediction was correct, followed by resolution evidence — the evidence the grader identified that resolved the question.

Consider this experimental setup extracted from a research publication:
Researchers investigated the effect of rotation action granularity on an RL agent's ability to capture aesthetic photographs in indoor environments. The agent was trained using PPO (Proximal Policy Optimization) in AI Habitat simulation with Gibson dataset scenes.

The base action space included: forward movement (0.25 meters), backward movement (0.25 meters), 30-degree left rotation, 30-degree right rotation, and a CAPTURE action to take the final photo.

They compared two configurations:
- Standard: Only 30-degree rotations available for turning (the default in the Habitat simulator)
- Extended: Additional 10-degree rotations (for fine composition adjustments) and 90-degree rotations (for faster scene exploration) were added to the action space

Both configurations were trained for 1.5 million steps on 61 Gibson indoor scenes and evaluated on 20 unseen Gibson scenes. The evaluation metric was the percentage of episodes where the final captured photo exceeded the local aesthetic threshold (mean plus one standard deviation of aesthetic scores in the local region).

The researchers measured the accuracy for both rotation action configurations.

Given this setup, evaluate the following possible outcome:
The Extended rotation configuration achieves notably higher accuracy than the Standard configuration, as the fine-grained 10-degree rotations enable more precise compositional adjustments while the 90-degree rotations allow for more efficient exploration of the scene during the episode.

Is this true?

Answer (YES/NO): YES